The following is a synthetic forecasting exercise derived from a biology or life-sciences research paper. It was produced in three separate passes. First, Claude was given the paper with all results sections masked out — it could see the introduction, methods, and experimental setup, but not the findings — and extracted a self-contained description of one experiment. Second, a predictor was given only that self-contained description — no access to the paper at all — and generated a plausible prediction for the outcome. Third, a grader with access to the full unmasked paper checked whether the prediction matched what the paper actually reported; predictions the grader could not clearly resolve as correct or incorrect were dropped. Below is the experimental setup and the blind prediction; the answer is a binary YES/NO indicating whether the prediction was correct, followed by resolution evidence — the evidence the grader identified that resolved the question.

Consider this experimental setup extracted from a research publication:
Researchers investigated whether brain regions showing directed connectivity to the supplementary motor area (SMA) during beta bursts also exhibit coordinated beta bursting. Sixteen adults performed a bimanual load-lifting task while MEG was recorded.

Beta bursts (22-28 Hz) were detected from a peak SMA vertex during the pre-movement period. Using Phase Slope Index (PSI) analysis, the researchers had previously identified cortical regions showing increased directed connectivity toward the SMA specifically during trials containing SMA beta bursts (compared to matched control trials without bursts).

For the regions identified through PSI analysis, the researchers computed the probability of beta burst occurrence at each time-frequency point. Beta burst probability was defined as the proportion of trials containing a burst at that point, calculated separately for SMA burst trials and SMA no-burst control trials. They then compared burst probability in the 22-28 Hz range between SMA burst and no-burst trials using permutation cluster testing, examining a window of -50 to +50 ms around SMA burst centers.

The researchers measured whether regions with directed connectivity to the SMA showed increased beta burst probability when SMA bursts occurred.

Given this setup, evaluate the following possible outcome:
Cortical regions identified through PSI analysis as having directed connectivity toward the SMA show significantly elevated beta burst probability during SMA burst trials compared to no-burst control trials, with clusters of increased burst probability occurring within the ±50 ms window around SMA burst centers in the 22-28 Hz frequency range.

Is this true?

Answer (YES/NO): YES